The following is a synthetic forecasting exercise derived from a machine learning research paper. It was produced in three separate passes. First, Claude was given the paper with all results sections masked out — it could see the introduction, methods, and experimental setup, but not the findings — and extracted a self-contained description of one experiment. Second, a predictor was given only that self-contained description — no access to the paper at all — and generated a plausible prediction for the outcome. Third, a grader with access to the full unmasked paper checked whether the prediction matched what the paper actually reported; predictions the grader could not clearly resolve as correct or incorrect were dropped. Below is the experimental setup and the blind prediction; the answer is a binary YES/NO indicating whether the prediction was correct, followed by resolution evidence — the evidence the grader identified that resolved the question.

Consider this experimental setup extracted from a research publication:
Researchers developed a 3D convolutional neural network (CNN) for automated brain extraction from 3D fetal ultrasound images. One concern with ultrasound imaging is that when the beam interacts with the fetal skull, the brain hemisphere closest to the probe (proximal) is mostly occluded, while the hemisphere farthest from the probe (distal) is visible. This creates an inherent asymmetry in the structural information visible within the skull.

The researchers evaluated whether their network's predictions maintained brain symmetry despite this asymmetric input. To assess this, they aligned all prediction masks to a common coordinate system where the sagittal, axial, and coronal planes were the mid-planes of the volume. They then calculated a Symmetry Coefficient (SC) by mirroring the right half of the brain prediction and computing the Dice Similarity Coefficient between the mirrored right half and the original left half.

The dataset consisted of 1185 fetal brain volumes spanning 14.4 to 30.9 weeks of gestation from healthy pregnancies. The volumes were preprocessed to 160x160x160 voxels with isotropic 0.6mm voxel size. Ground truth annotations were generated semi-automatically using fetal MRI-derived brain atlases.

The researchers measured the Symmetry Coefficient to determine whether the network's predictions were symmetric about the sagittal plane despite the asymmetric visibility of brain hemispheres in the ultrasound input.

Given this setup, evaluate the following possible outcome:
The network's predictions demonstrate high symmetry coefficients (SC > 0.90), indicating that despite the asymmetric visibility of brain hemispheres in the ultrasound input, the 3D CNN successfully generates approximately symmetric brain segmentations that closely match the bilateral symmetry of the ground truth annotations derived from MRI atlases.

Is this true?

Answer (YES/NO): YES